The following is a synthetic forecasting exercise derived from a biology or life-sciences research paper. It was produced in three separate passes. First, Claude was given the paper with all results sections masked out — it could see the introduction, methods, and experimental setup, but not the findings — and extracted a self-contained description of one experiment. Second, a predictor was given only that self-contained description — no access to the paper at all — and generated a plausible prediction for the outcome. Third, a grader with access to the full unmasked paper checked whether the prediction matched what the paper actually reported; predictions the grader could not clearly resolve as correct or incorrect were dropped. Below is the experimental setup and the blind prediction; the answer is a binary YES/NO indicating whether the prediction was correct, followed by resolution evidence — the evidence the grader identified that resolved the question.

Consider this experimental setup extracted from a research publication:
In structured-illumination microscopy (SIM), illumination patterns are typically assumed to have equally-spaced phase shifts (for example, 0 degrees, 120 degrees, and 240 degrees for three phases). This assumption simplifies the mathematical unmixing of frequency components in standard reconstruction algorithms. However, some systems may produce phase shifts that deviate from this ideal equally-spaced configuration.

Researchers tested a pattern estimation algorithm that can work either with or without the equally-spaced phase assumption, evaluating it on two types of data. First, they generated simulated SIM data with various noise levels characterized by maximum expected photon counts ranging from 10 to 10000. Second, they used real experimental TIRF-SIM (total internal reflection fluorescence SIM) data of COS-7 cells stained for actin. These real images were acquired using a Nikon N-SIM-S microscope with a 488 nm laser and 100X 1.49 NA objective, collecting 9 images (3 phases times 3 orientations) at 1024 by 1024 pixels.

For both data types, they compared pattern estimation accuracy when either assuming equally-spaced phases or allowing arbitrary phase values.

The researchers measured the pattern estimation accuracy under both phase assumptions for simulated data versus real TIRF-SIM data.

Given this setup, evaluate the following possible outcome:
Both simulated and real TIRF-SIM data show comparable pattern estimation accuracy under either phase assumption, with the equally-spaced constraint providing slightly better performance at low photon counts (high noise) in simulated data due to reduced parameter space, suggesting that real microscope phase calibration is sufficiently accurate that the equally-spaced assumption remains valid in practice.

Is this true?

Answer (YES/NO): NO